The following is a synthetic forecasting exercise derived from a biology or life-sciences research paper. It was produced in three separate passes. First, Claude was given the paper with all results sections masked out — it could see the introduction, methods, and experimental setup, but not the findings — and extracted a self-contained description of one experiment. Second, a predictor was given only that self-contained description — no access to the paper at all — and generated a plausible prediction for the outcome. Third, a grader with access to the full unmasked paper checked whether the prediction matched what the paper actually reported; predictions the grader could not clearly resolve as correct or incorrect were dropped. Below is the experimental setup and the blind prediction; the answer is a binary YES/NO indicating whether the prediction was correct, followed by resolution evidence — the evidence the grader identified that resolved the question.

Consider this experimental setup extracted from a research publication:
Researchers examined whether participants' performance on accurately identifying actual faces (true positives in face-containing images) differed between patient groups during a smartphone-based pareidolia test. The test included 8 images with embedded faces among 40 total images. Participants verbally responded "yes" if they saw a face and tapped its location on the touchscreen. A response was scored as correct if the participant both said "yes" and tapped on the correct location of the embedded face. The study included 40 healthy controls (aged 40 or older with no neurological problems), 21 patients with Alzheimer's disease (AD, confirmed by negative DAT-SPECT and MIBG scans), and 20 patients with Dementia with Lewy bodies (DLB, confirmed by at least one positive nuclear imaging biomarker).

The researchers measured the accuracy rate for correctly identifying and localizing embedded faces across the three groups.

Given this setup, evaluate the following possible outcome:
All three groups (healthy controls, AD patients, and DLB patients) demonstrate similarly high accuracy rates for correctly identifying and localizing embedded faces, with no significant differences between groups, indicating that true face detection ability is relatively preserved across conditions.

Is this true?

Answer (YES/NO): NO